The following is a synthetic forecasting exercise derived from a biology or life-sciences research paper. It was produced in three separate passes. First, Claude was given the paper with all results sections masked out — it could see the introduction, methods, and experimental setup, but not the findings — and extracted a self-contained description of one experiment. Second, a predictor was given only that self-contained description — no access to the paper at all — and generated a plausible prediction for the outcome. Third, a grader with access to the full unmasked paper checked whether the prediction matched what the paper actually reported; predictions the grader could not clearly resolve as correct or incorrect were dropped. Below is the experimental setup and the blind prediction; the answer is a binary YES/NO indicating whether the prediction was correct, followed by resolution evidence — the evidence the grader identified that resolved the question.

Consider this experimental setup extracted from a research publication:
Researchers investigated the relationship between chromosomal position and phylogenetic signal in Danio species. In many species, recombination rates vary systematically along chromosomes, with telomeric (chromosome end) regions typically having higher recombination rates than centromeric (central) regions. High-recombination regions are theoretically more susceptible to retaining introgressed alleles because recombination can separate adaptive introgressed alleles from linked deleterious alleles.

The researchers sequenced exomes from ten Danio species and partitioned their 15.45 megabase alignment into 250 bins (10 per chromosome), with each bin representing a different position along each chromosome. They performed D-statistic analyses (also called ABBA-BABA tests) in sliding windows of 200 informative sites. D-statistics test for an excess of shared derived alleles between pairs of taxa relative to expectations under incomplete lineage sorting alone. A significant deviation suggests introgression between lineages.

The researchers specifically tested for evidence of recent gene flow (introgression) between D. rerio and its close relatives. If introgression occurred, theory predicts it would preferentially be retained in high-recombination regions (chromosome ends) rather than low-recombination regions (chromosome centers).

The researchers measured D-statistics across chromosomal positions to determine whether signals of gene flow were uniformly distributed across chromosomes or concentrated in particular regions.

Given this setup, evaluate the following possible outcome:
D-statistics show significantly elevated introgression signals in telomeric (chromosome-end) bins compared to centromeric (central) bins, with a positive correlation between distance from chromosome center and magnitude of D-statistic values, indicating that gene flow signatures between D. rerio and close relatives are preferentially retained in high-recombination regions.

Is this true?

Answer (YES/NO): NO